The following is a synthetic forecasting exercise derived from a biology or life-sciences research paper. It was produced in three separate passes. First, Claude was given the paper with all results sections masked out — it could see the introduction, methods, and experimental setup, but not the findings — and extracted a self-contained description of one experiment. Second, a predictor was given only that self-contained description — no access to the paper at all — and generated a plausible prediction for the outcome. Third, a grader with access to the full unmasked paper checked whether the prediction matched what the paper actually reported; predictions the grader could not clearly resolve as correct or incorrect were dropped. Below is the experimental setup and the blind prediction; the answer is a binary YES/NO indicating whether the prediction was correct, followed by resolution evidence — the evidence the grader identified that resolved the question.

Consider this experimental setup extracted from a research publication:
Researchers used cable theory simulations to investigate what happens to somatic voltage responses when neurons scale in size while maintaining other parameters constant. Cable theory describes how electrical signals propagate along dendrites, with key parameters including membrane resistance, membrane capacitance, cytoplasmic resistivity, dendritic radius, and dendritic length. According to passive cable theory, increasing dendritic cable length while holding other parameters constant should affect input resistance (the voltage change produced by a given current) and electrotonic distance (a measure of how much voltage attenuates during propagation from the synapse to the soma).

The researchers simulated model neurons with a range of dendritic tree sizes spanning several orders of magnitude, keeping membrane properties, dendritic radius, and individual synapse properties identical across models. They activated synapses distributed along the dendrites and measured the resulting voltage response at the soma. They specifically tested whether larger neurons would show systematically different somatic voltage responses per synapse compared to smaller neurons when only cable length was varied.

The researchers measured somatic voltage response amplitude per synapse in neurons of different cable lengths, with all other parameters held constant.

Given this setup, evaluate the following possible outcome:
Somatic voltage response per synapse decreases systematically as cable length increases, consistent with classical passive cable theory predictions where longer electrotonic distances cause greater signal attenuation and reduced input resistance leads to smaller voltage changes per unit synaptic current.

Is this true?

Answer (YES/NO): NO